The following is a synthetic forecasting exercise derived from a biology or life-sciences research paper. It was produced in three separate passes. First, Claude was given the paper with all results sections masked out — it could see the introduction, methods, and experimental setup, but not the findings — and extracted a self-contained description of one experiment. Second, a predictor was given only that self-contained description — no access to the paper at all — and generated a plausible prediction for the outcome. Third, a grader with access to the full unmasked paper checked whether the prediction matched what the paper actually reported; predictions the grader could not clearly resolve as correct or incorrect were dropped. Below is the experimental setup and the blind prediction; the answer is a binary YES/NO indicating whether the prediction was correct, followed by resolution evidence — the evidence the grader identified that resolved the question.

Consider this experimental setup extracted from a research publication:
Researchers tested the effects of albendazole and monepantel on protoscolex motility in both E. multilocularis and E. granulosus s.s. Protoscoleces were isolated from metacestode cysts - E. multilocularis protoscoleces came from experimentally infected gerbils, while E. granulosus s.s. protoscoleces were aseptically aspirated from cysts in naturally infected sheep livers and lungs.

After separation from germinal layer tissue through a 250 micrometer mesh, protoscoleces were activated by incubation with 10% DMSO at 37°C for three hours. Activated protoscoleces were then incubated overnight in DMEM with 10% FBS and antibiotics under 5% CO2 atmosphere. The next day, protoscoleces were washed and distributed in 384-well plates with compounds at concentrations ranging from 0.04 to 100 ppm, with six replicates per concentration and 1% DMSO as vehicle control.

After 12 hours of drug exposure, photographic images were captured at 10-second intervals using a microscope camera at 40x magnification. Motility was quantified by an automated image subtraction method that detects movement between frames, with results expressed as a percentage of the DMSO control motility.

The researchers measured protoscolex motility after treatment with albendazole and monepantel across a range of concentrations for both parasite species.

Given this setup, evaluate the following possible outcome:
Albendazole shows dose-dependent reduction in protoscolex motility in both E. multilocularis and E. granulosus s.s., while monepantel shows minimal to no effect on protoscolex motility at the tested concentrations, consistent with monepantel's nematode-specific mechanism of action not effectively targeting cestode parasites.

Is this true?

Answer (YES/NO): NO